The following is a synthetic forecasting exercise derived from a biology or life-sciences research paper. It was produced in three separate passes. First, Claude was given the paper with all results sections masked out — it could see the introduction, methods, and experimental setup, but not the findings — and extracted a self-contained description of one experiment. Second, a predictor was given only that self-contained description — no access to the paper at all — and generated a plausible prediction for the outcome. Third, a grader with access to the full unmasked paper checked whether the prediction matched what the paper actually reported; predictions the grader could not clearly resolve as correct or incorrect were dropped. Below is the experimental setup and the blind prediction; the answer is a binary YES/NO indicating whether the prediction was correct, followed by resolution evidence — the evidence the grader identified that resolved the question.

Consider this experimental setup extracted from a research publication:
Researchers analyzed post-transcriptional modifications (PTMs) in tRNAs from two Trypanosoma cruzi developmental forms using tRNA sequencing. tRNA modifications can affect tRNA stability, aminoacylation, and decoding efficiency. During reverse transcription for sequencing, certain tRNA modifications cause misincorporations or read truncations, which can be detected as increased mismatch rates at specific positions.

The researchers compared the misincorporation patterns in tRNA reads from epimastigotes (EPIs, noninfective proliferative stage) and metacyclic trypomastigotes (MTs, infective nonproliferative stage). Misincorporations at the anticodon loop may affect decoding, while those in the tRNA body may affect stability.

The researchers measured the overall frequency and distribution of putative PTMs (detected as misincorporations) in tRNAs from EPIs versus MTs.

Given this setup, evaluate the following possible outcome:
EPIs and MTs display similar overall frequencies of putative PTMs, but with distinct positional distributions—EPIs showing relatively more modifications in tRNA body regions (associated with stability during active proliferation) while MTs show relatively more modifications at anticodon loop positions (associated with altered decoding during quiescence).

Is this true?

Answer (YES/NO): NO